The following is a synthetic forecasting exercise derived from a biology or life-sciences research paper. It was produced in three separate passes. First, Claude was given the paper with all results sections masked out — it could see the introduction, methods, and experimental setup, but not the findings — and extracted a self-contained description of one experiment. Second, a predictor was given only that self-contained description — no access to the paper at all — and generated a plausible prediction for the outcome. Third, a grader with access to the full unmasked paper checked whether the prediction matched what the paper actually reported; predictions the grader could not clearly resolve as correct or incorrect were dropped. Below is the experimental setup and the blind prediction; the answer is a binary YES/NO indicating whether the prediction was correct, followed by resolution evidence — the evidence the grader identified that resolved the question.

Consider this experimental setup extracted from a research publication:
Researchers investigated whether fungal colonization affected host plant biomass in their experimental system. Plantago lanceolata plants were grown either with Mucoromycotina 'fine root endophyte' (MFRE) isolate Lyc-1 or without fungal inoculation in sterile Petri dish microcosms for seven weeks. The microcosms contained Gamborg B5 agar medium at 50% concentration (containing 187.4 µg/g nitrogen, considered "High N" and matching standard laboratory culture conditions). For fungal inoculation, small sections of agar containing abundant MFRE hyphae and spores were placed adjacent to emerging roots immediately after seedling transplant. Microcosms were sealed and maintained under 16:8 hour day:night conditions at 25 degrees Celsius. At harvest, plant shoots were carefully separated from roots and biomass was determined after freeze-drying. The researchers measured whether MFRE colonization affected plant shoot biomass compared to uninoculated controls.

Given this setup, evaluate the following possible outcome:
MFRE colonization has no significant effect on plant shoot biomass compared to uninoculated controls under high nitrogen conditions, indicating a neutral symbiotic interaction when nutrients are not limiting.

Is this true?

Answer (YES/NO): NO